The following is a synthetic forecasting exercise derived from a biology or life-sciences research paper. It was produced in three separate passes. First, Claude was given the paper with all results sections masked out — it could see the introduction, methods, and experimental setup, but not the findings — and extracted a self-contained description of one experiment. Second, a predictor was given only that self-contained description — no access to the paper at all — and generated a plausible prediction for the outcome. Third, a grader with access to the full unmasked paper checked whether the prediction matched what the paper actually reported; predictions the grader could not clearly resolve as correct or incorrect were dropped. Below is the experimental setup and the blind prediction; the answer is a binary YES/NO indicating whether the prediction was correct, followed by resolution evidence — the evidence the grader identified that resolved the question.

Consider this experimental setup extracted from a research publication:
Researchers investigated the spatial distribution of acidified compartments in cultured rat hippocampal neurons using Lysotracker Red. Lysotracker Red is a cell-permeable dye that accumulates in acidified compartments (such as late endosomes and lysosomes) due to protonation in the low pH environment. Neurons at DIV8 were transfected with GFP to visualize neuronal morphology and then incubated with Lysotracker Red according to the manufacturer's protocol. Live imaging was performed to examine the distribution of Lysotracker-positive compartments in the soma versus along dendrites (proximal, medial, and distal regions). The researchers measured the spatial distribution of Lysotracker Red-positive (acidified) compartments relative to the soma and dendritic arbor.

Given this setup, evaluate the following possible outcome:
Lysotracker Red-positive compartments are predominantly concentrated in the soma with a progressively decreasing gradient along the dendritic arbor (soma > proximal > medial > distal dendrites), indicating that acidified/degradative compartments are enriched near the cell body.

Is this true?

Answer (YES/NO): YES